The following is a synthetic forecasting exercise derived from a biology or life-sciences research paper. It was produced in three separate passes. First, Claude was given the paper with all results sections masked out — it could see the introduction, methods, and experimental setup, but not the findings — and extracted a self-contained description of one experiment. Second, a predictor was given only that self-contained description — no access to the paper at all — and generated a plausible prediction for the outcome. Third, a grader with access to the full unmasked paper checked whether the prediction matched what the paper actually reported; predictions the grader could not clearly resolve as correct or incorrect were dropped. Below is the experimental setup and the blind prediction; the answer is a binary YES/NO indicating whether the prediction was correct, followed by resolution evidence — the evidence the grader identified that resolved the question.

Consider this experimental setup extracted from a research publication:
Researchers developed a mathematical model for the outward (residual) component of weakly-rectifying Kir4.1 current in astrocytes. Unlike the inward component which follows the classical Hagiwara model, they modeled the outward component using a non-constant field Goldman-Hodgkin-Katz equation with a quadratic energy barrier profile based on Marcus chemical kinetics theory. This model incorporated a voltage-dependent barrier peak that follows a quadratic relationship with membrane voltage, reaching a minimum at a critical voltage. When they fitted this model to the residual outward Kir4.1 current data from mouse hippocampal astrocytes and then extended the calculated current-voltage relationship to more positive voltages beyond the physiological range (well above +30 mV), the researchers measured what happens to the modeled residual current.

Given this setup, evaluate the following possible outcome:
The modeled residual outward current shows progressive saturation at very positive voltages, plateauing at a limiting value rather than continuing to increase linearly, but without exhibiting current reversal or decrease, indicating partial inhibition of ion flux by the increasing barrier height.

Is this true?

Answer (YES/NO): NO